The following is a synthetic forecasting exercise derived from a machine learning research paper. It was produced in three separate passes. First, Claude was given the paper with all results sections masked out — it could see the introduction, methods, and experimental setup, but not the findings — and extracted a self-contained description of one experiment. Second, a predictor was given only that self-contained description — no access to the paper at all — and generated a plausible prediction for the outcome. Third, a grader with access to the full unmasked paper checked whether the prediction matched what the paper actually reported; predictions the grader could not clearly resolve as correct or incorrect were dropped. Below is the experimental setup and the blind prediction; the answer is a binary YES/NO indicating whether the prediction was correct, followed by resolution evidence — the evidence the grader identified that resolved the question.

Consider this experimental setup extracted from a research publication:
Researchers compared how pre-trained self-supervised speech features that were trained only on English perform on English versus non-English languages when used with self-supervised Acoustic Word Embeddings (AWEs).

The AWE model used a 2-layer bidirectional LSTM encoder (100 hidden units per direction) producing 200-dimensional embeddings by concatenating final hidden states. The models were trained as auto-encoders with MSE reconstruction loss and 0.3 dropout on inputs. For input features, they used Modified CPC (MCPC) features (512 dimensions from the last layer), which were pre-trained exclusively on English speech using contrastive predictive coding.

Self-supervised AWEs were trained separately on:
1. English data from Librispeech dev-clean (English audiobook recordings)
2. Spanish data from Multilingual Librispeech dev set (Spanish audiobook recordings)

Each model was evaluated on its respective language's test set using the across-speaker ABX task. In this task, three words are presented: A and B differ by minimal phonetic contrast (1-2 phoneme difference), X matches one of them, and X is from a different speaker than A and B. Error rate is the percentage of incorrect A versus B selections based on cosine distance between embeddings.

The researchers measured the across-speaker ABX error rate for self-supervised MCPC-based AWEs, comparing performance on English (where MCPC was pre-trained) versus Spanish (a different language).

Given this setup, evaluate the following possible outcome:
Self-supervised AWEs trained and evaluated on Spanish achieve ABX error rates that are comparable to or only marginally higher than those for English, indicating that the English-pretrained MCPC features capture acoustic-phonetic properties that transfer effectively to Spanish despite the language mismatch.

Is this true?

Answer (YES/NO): NO